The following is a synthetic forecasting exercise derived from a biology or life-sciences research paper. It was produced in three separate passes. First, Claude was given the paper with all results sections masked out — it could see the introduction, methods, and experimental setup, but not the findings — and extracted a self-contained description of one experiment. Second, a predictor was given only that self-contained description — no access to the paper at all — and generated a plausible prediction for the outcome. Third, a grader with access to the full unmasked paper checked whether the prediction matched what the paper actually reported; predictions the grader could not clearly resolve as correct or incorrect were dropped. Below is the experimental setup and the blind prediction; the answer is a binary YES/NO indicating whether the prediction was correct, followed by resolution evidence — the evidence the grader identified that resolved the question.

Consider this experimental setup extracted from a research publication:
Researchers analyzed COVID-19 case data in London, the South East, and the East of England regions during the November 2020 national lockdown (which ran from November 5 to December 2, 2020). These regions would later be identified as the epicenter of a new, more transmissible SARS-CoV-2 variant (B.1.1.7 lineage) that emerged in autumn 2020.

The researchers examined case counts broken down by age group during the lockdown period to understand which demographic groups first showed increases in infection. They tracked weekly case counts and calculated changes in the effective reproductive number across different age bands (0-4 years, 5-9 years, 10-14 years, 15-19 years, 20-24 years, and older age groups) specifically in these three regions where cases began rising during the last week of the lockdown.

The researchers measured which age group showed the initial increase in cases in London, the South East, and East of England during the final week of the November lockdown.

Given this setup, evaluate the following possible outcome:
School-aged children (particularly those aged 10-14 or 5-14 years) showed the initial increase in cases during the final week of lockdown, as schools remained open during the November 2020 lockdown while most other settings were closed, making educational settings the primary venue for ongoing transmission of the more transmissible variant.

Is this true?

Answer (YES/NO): YES